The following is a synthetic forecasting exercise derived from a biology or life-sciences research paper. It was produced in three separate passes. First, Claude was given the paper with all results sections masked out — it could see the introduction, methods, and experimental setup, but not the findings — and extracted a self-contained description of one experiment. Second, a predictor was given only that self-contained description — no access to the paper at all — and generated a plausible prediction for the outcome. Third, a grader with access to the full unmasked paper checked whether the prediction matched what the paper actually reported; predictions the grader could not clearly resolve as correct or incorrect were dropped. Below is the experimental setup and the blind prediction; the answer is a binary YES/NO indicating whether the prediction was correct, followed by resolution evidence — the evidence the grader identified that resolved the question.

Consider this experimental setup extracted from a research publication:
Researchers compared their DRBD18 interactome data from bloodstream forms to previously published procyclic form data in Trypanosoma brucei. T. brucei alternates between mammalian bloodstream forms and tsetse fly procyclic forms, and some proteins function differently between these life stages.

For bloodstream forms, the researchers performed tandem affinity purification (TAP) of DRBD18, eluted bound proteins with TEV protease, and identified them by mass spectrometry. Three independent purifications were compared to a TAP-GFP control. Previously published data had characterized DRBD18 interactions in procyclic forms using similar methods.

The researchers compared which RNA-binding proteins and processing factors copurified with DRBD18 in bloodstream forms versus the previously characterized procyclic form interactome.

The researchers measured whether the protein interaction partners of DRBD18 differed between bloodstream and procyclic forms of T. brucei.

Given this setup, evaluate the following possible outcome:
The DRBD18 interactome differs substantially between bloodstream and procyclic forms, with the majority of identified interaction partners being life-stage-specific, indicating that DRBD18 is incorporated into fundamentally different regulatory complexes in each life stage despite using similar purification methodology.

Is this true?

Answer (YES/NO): NO